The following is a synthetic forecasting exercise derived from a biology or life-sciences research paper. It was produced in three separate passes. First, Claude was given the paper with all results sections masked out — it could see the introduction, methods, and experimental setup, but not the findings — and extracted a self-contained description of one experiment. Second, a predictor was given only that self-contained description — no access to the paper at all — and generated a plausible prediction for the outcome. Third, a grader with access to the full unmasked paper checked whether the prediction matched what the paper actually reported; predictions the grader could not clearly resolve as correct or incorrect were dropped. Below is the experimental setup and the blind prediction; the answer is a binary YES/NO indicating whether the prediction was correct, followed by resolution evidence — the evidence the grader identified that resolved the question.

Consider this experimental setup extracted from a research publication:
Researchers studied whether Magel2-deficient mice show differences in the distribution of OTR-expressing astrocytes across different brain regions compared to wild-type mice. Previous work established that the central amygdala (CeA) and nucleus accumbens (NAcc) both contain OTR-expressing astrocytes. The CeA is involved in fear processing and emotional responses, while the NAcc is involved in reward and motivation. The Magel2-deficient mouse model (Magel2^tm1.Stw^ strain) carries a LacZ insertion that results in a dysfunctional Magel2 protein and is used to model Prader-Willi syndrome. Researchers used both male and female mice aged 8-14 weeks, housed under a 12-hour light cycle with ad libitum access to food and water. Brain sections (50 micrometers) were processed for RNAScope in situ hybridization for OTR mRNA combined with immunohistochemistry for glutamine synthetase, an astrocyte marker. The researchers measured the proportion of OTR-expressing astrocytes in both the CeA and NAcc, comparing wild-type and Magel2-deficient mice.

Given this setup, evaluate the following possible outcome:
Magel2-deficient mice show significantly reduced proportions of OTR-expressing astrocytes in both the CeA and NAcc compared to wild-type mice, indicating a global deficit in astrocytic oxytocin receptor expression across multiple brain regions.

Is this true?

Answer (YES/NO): NO